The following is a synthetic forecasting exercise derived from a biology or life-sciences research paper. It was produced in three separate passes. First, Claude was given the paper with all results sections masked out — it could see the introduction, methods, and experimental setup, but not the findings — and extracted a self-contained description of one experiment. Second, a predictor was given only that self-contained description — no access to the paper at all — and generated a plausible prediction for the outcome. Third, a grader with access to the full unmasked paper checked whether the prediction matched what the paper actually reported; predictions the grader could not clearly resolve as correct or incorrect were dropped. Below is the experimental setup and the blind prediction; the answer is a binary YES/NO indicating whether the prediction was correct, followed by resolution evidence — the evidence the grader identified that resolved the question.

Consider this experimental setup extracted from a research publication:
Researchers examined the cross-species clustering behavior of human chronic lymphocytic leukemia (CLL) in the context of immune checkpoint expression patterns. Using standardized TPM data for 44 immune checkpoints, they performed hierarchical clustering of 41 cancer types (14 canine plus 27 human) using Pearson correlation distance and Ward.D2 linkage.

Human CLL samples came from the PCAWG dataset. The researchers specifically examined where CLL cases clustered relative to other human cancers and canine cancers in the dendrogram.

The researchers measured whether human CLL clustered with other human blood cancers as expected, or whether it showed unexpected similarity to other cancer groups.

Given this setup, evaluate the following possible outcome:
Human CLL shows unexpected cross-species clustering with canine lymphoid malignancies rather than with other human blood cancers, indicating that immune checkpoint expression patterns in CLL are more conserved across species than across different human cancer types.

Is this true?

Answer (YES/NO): YES